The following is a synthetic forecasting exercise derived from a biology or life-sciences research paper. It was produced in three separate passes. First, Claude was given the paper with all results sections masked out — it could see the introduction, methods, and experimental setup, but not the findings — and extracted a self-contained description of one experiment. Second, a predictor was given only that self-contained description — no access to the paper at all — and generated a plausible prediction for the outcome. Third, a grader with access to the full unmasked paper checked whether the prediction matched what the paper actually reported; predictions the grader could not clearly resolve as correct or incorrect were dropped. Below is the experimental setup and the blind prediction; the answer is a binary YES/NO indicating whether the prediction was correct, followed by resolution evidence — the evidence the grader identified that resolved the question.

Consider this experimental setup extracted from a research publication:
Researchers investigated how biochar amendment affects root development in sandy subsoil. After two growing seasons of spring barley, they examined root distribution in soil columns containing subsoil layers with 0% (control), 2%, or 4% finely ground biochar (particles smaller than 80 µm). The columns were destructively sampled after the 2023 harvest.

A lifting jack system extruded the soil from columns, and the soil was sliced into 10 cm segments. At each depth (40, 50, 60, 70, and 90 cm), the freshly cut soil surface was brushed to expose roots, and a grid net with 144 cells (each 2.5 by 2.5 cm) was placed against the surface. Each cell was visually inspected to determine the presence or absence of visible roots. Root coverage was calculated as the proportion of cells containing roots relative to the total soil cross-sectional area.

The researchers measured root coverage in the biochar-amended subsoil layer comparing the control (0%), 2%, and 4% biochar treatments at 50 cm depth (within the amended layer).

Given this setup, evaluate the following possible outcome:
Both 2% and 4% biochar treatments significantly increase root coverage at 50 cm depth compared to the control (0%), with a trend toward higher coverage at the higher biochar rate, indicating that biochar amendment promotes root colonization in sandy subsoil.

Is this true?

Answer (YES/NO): NO